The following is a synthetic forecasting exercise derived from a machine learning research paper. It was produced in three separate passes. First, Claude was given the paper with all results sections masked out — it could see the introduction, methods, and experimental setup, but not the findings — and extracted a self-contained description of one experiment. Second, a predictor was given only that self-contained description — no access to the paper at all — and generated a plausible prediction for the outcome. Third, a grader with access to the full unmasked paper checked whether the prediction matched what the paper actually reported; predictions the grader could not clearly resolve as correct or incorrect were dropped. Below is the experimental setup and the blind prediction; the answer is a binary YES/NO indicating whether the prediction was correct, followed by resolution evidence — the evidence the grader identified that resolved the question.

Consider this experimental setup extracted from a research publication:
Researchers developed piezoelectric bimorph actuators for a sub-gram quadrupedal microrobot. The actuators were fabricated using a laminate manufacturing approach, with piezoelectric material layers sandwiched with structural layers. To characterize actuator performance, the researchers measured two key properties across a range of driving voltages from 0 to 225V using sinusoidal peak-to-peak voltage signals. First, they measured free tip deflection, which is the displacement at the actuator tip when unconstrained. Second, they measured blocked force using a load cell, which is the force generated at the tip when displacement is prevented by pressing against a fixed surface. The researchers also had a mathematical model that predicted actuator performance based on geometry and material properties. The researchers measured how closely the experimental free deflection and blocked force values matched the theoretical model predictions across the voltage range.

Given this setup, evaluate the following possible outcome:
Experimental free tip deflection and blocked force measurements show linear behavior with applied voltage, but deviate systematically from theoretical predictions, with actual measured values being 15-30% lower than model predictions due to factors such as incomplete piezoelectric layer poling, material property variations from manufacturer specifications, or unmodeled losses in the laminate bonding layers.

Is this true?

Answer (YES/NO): NO